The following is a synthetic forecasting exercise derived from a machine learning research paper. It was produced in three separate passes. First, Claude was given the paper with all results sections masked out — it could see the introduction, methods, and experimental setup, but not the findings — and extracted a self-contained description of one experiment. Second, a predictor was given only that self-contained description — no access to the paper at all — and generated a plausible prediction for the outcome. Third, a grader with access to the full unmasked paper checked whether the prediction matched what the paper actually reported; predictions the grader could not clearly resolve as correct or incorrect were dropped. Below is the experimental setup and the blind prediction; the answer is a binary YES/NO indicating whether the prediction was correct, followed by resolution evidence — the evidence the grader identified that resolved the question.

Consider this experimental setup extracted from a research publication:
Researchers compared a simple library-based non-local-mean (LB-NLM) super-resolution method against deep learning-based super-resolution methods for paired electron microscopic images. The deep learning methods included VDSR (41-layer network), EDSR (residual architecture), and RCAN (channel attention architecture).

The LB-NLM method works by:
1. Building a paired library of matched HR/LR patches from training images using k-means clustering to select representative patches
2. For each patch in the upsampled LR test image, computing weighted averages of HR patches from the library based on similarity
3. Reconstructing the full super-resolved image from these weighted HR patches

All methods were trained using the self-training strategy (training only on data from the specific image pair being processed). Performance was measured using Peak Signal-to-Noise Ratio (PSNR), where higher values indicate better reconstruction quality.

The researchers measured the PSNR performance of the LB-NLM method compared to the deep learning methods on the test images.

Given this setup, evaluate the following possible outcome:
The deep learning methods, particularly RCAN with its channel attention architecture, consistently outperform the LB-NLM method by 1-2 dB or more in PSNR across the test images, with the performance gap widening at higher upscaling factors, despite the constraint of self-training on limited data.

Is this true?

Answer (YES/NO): NO